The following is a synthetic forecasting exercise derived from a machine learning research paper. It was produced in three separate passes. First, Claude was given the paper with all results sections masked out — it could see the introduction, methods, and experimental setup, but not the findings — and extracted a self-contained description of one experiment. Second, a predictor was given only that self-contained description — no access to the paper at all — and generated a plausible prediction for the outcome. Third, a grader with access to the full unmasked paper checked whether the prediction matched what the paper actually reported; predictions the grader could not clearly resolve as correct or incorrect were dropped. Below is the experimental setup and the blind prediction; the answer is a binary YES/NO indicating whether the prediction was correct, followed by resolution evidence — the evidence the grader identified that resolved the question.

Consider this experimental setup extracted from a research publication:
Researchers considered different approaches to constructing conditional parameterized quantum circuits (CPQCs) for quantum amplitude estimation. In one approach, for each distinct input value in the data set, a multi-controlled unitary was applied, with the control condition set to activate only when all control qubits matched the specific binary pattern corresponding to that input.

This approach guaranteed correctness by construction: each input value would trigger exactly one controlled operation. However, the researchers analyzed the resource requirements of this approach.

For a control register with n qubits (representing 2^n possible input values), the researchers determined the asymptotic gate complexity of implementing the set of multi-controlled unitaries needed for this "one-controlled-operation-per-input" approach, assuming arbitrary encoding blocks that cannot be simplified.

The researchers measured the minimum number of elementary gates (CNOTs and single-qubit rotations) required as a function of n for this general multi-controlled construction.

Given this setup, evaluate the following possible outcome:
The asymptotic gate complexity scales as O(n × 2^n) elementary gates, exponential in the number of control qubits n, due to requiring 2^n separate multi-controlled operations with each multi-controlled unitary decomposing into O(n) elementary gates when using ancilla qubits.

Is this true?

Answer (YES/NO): NO